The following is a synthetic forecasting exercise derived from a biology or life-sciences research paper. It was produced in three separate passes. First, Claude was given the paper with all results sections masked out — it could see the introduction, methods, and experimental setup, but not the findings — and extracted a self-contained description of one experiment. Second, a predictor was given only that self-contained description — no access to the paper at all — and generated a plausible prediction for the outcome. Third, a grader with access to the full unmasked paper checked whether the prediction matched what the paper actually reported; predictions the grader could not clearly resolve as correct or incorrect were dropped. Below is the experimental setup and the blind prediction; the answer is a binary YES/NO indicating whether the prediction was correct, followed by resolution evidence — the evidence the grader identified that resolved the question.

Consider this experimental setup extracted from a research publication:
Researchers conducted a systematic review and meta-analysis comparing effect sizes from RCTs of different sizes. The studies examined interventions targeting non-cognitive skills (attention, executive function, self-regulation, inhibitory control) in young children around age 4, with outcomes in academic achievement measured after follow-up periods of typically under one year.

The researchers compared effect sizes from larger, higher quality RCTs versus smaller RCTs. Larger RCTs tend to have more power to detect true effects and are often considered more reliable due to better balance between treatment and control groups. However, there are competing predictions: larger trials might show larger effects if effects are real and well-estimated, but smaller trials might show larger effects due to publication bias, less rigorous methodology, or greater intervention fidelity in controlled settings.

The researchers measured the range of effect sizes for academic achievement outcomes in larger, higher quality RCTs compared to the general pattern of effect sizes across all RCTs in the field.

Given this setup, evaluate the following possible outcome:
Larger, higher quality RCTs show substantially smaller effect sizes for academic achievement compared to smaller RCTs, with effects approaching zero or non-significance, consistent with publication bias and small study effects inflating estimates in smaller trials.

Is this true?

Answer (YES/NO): NO